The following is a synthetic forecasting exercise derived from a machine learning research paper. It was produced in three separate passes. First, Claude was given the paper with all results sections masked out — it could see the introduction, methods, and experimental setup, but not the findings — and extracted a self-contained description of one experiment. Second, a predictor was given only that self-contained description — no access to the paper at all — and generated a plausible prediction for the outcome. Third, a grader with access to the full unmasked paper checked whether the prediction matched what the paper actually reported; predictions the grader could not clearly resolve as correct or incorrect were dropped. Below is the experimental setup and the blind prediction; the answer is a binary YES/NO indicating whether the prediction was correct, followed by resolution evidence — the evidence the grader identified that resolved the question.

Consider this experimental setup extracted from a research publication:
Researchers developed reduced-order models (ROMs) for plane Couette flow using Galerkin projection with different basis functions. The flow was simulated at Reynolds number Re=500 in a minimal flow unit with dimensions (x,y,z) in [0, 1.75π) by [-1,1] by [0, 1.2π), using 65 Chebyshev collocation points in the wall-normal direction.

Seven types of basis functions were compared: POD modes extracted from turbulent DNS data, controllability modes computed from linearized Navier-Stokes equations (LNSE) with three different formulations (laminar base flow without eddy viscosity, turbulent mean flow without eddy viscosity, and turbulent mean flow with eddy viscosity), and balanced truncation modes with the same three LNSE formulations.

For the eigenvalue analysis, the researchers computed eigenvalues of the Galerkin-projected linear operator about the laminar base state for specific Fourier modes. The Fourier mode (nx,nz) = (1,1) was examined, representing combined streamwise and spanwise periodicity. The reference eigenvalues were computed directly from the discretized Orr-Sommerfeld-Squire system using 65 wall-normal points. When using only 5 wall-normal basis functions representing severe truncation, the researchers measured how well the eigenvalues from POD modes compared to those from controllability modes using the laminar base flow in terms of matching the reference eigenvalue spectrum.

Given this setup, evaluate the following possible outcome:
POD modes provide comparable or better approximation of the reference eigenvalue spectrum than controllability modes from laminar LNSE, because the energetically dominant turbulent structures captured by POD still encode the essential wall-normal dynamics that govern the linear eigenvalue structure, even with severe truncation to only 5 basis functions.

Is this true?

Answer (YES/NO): NO